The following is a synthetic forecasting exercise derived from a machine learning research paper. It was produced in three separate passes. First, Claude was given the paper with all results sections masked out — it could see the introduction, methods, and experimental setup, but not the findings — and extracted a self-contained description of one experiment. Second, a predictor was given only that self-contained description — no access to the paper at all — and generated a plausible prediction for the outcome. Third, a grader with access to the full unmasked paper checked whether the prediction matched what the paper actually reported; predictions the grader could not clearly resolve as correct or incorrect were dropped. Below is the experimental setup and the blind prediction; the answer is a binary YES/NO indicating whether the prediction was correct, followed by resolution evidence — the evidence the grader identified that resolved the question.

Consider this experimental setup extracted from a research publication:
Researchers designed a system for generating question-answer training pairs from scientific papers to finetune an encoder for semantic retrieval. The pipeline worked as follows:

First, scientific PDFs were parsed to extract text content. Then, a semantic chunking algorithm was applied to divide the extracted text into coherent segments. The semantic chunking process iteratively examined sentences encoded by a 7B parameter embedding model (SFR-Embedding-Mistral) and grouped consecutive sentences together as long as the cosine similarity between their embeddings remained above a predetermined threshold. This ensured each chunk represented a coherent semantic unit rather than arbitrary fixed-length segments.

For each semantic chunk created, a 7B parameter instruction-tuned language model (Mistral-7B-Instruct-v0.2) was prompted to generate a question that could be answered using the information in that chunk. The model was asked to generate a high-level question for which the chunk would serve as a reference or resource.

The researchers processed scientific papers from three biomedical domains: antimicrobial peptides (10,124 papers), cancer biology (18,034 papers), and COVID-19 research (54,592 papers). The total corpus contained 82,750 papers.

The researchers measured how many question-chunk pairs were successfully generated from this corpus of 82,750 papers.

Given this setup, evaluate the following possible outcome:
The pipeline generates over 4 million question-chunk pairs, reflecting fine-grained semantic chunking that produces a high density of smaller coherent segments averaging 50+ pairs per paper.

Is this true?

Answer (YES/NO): NO